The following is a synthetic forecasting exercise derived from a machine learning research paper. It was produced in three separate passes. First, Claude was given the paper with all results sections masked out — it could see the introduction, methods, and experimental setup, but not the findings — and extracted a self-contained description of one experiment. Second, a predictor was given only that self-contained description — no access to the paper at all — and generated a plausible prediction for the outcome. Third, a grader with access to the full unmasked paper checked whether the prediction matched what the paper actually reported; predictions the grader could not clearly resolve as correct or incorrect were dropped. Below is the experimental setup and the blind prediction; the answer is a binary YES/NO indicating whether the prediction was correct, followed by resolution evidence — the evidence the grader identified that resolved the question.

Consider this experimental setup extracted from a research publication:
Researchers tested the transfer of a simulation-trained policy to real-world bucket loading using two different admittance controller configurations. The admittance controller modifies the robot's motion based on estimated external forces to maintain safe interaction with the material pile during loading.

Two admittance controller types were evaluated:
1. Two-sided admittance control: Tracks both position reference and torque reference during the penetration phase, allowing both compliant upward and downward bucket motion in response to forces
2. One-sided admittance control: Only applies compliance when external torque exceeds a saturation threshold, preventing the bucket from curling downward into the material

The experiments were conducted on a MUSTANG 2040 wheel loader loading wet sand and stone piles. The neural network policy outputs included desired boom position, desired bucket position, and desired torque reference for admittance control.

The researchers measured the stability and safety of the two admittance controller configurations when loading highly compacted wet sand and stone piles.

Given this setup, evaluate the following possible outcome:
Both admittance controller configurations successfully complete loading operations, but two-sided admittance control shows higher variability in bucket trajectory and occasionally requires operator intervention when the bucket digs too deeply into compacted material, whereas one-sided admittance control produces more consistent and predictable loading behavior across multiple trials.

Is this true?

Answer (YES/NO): NO